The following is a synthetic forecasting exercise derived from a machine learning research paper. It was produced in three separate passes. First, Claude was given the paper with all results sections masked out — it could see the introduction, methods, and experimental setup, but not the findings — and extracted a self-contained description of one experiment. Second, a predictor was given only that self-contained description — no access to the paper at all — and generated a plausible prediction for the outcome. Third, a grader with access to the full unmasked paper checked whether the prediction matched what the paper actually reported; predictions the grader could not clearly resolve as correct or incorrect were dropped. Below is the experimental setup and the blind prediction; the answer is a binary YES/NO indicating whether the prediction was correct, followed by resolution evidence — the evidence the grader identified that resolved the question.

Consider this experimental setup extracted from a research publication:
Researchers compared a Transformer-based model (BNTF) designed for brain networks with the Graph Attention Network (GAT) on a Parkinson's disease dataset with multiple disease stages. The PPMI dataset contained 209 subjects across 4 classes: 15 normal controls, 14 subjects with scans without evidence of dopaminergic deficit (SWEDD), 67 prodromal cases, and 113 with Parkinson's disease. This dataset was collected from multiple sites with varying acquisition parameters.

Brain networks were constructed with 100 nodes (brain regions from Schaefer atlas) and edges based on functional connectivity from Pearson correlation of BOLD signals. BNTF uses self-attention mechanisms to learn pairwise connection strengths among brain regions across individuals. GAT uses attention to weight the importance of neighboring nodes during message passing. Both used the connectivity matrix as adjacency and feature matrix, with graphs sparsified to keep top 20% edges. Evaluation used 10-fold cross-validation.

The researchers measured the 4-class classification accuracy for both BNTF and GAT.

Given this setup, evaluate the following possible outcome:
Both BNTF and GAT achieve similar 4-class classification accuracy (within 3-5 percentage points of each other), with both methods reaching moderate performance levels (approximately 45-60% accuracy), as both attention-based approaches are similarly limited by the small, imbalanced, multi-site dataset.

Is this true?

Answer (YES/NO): YES